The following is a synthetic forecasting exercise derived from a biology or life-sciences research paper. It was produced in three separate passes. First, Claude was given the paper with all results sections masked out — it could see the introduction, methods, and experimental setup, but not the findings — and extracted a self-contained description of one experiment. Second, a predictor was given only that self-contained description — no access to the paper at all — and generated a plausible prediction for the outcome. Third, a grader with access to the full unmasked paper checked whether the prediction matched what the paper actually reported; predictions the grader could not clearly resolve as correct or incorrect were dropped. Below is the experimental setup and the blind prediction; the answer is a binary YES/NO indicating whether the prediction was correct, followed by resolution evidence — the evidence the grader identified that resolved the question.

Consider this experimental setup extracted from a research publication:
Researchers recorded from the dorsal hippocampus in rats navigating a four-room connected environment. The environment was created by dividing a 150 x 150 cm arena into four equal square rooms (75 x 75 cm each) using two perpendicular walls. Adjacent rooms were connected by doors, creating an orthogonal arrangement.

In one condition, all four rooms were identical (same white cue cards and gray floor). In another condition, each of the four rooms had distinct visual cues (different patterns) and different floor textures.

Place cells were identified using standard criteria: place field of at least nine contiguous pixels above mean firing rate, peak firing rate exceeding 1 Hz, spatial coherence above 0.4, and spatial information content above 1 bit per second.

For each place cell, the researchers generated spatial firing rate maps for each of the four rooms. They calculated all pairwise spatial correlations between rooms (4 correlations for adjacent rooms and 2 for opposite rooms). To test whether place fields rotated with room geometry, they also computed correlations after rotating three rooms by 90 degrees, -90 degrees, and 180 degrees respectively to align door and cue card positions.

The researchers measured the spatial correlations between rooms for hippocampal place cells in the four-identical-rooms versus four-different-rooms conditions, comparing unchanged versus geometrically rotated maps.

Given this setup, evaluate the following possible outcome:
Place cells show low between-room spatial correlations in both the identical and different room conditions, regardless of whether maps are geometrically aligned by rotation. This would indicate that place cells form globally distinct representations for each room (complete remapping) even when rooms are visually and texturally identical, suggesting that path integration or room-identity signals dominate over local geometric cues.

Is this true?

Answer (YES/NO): YES